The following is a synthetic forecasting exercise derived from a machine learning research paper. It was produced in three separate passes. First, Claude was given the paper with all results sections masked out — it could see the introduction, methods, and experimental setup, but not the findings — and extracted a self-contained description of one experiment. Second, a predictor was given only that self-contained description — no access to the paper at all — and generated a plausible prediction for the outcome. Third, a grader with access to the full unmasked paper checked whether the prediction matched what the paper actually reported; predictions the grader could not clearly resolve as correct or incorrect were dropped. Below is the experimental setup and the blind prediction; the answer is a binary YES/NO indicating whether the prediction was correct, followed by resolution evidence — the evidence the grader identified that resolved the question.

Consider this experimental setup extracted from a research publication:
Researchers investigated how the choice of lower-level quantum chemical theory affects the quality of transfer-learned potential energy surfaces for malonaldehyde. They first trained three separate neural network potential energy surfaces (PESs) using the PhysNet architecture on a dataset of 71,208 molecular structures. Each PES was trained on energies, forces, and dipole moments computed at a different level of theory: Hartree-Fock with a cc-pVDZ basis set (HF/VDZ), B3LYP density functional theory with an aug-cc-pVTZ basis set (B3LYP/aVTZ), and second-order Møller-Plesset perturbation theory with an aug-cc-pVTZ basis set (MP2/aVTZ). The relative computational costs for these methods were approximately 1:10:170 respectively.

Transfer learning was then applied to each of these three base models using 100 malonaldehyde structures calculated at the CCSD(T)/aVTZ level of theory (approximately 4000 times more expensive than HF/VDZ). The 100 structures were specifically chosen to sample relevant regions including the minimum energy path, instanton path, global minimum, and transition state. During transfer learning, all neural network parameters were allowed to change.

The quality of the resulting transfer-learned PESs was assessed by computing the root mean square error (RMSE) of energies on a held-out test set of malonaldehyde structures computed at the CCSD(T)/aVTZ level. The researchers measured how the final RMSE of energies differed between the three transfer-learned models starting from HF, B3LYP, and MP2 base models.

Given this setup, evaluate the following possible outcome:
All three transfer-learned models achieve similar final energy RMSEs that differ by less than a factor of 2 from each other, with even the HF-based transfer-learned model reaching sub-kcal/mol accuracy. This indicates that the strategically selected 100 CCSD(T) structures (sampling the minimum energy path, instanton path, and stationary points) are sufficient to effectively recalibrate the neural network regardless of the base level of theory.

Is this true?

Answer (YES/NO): YES